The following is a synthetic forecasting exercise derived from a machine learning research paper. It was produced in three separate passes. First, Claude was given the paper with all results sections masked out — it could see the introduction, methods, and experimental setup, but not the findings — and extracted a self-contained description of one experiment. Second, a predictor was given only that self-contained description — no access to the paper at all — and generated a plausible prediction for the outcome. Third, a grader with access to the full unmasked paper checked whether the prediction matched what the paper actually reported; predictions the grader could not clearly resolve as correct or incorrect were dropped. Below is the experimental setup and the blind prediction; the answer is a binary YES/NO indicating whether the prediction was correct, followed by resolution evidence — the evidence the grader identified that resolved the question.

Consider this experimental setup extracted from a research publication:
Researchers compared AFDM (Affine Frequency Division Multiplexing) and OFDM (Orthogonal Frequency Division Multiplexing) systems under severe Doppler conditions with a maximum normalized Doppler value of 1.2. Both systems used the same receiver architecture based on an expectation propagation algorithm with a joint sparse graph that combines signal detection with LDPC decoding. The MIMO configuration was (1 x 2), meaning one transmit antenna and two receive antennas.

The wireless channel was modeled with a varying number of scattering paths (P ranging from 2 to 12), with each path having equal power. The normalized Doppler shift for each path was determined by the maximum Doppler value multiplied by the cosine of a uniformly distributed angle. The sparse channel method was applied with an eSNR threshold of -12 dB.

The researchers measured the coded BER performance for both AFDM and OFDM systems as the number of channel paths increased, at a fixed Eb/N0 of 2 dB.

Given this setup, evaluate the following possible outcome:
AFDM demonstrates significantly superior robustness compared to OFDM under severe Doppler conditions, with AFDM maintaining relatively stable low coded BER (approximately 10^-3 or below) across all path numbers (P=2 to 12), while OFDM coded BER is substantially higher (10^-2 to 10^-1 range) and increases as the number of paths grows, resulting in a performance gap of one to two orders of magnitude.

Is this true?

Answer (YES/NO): NO